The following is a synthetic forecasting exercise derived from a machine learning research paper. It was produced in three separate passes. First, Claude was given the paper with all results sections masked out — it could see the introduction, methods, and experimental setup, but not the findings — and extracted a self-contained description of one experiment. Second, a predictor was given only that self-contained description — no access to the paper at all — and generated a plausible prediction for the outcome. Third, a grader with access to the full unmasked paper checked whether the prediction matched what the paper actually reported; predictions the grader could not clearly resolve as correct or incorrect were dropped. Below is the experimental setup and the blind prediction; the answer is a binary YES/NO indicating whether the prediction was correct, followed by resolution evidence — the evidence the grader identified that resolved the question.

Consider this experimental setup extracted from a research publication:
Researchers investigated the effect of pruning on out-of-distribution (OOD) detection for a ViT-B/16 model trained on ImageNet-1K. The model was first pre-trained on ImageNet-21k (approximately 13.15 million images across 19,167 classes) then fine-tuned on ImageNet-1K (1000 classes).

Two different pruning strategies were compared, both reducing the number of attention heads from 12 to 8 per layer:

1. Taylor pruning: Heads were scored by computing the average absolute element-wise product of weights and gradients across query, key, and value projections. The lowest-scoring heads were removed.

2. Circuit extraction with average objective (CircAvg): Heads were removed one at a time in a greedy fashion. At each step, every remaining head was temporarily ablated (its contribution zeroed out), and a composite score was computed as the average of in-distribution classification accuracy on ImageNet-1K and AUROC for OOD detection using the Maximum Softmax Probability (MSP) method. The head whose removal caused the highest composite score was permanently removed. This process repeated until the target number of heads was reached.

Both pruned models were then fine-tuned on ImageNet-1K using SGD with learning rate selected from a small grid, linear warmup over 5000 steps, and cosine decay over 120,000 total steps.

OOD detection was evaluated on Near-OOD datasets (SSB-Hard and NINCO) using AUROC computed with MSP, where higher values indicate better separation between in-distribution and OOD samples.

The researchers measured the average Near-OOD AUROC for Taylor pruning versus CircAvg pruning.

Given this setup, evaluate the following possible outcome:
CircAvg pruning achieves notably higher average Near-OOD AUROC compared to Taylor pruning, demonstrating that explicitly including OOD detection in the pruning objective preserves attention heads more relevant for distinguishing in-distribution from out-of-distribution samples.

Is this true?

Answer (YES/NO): YES